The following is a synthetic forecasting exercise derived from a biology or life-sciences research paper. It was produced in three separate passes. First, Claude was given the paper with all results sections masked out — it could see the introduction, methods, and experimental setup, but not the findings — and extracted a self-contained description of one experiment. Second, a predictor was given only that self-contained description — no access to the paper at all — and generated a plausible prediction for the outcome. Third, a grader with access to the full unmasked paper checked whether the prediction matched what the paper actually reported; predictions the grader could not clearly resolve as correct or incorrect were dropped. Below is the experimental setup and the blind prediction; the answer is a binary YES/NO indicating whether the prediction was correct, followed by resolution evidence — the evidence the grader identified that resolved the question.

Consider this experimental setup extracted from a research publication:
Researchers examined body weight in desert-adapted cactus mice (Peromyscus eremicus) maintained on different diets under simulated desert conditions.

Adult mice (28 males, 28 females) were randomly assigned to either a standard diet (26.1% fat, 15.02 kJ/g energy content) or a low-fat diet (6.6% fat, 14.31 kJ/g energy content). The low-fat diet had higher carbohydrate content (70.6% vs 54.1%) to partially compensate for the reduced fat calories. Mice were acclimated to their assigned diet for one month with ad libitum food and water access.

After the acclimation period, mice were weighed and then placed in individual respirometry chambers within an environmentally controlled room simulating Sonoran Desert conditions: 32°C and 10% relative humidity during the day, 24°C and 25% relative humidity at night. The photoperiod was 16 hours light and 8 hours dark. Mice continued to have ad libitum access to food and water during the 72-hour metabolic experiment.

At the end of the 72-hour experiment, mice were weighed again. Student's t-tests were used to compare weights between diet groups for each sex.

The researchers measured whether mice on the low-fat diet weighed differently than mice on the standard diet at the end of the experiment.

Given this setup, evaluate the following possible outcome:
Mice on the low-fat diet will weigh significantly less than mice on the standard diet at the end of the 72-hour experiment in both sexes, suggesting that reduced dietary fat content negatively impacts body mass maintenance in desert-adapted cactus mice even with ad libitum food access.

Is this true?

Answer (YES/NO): NO